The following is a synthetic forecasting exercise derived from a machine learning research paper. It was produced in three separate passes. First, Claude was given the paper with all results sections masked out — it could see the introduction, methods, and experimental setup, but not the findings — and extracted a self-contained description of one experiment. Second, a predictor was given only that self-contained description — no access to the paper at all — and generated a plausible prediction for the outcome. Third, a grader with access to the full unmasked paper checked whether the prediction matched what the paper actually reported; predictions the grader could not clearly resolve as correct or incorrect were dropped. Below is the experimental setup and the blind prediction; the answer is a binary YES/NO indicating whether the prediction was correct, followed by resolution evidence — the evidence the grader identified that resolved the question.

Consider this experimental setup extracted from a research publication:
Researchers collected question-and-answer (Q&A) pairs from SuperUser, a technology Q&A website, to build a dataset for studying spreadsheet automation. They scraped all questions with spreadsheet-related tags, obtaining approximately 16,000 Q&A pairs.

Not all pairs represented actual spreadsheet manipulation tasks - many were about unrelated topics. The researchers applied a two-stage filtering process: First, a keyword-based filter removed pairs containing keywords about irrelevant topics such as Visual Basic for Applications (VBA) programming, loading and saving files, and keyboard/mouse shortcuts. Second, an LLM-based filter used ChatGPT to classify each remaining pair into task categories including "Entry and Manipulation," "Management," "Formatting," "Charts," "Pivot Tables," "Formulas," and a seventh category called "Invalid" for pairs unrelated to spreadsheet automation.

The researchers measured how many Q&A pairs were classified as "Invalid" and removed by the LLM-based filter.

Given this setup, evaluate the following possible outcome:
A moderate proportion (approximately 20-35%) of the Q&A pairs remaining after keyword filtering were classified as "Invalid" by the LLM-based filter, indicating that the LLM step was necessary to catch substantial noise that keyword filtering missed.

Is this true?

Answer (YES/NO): NO